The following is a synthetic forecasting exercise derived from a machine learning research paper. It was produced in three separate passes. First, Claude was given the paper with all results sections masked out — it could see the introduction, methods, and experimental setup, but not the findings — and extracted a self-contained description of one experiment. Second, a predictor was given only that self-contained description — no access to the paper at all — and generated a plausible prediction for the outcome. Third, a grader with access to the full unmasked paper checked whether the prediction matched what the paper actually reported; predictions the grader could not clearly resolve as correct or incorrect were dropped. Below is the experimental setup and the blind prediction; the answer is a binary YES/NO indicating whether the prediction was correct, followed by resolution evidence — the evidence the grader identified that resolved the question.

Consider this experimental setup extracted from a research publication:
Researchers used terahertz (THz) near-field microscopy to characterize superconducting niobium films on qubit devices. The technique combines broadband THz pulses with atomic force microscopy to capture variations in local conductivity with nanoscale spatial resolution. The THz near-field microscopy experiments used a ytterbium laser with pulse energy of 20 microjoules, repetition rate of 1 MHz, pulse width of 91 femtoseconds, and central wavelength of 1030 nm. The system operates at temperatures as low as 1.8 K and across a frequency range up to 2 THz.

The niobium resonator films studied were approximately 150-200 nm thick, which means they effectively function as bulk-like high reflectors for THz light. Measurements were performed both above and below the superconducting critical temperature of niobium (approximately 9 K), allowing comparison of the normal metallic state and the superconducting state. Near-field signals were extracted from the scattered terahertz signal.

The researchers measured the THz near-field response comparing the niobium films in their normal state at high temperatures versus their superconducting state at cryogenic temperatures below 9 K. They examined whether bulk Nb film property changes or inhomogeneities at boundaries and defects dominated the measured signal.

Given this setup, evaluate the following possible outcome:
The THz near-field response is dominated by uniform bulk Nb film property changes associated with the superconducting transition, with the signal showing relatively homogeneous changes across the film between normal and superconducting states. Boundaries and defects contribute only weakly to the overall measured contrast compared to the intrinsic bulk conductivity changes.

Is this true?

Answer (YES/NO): NO